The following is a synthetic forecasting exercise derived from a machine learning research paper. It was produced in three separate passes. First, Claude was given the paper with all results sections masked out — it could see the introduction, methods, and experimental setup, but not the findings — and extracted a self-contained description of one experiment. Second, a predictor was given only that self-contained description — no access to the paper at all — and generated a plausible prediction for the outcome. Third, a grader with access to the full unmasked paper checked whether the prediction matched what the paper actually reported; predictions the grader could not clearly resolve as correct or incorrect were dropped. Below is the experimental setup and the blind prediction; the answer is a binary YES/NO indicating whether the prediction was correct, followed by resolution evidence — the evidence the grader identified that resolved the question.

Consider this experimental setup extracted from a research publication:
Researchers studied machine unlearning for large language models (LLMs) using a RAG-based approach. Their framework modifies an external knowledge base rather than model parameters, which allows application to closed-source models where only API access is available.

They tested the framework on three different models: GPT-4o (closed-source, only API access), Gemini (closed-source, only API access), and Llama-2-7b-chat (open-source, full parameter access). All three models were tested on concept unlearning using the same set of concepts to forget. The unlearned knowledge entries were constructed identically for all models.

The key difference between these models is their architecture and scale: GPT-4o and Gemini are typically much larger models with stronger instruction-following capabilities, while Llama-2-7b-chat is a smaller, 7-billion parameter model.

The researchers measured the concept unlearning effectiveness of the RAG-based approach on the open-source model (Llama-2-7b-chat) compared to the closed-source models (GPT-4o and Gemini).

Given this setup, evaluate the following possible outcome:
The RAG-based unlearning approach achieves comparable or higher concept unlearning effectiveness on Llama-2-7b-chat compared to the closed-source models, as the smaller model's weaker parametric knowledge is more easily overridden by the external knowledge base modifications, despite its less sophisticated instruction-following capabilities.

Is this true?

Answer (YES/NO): YES